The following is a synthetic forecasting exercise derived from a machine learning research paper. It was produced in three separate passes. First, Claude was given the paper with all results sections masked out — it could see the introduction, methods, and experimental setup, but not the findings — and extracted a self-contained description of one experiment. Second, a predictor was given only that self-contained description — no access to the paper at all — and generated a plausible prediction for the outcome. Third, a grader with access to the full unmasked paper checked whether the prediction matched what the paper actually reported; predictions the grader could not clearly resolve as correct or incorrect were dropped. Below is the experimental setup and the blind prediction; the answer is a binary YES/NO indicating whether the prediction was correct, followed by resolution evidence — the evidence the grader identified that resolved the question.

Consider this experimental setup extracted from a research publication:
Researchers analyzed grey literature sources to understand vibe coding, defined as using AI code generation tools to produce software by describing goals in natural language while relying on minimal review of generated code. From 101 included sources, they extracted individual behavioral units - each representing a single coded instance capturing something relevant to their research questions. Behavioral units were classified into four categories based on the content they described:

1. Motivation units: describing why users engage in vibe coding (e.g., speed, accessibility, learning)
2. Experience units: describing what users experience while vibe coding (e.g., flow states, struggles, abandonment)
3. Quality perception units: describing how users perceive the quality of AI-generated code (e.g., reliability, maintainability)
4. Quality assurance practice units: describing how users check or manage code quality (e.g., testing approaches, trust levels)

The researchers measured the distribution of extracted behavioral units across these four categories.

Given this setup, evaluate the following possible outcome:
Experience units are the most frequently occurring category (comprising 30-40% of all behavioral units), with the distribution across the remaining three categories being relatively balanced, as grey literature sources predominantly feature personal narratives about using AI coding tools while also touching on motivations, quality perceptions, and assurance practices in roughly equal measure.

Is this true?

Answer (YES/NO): NO